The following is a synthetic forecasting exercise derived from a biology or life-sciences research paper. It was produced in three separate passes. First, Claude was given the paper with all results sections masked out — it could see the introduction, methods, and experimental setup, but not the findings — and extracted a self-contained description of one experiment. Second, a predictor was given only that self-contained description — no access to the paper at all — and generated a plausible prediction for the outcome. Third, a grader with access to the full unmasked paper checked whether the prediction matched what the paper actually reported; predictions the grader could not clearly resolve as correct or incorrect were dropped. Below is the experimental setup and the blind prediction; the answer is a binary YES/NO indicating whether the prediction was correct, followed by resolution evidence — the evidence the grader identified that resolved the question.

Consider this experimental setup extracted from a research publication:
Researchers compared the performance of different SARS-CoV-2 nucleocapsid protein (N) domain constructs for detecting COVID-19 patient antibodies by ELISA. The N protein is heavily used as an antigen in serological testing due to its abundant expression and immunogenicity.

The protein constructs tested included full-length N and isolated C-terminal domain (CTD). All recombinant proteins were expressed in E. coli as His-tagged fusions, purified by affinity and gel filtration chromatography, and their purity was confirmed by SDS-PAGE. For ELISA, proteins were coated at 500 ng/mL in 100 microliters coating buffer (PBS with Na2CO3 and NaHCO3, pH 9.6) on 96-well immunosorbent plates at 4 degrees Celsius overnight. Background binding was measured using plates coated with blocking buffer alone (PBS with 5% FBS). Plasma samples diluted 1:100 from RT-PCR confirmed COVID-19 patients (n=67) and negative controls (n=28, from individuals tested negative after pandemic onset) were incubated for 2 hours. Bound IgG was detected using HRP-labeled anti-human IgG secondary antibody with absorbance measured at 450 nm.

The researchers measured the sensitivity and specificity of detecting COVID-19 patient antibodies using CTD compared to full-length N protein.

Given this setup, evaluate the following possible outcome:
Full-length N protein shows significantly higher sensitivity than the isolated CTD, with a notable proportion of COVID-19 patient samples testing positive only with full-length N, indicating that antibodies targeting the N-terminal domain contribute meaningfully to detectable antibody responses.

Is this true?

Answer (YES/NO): NO